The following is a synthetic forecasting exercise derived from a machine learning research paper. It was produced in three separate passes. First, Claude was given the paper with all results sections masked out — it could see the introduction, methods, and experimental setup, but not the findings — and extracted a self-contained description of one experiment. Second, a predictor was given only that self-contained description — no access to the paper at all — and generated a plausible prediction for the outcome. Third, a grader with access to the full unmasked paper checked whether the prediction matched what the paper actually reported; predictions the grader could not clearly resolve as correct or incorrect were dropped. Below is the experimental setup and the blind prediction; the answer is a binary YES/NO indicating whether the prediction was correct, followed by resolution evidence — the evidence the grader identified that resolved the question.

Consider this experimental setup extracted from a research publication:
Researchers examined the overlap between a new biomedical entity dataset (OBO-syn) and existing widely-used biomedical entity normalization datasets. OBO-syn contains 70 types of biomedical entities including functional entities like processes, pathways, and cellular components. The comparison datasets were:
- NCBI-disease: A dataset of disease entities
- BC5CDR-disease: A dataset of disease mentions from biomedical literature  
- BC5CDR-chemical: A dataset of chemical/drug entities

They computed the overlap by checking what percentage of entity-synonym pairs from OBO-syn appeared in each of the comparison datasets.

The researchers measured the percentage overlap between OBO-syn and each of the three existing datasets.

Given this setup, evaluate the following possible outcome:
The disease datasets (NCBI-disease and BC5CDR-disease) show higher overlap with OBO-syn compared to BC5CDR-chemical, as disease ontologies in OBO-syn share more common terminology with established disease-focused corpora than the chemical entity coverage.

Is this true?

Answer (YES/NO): YES